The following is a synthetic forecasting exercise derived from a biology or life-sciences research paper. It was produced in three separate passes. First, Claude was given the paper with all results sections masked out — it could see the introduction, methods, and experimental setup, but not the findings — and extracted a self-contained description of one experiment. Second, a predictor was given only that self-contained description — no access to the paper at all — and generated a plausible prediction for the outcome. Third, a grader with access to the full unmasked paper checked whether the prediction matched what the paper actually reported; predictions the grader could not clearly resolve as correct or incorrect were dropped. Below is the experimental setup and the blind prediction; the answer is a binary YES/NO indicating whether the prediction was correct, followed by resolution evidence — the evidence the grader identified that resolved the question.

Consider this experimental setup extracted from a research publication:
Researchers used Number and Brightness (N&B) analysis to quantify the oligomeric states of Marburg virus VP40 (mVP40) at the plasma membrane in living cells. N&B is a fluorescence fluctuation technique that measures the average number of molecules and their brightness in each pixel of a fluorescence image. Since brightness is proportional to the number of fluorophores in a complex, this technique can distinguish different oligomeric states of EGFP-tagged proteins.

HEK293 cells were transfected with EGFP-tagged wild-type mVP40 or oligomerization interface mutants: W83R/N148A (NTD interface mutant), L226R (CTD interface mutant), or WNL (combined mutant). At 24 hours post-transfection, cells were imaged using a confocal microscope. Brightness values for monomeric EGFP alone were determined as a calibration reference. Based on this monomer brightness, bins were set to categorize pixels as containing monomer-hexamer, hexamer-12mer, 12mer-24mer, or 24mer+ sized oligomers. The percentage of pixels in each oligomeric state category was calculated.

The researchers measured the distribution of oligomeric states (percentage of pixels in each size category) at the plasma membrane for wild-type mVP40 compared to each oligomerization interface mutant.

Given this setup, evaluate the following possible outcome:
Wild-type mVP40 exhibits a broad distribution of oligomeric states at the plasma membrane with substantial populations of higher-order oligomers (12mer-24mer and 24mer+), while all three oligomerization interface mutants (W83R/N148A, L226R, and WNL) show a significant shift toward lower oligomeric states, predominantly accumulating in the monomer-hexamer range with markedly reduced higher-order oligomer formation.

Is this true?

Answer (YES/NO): NO